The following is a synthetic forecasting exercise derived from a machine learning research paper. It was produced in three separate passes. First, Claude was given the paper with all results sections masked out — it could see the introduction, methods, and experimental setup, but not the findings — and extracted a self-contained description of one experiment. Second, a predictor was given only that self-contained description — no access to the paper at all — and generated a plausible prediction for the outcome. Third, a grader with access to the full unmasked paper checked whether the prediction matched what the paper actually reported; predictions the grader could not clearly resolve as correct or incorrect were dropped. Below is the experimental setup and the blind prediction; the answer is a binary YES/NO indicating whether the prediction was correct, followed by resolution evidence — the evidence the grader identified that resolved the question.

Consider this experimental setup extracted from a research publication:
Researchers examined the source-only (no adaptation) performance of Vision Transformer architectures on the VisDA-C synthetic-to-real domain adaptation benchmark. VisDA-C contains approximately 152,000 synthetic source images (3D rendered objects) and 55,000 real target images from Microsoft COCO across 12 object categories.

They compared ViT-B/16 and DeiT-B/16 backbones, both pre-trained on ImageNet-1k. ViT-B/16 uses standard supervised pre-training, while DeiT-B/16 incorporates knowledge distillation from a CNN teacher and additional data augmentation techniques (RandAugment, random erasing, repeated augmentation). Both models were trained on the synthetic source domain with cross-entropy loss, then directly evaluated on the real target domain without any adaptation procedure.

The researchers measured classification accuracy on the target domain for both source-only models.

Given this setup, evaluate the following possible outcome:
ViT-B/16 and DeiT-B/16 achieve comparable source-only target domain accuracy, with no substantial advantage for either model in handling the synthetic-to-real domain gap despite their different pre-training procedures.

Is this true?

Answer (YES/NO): NO